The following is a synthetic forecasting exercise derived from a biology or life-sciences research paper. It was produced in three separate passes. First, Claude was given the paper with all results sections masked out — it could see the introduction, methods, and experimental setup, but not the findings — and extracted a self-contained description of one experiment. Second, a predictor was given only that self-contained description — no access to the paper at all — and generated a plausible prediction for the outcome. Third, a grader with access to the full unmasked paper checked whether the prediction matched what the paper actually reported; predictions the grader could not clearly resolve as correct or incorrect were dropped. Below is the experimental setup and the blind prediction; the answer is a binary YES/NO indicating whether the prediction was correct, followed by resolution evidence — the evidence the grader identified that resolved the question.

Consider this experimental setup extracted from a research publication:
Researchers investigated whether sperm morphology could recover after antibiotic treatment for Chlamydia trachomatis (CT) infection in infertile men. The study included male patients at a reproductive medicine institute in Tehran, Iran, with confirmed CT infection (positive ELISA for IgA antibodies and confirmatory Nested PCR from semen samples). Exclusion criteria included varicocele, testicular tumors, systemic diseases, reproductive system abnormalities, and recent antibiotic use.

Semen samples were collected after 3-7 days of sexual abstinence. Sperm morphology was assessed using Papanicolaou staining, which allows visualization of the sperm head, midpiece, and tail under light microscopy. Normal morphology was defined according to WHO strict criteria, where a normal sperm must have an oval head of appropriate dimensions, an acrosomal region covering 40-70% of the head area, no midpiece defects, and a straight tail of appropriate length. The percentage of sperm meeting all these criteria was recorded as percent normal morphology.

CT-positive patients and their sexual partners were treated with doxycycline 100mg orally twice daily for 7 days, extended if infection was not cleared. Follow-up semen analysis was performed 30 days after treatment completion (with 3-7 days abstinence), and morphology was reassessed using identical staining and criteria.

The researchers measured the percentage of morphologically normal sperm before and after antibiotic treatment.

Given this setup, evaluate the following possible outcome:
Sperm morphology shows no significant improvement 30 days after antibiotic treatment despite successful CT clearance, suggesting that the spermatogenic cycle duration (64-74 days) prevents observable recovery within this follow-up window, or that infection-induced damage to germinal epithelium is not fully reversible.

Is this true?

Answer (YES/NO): NO